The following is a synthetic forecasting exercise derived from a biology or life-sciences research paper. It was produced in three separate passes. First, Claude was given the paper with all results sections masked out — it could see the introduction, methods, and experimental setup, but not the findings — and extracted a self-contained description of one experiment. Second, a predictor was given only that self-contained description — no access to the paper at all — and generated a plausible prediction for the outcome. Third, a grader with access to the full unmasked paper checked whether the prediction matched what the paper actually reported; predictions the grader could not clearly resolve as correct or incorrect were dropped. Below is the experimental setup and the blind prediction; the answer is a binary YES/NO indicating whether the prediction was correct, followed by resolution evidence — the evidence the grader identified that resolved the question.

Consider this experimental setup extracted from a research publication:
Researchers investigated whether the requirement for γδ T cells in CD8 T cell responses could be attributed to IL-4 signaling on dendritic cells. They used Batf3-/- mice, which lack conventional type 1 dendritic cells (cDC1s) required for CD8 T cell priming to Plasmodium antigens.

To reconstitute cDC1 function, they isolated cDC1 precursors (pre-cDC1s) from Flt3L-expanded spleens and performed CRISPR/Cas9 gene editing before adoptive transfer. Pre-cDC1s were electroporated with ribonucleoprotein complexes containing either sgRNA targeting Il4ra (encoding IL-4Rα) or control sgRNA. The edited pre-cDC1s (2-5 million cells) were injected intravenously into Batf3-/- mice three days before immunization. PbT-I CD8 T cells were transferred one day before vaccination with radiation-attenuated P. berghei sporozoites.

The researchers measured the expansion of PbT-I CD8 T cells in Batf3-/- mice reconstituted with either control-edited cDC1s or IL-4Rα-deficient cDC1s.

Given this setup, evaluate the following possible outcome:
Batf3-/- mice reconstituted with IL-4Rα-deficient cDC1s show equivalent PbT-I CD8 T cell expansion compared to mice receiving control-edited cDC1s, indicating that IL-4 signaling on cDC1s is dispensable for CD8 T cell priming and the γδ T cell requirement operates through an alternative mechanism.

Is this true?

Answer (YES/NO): NO